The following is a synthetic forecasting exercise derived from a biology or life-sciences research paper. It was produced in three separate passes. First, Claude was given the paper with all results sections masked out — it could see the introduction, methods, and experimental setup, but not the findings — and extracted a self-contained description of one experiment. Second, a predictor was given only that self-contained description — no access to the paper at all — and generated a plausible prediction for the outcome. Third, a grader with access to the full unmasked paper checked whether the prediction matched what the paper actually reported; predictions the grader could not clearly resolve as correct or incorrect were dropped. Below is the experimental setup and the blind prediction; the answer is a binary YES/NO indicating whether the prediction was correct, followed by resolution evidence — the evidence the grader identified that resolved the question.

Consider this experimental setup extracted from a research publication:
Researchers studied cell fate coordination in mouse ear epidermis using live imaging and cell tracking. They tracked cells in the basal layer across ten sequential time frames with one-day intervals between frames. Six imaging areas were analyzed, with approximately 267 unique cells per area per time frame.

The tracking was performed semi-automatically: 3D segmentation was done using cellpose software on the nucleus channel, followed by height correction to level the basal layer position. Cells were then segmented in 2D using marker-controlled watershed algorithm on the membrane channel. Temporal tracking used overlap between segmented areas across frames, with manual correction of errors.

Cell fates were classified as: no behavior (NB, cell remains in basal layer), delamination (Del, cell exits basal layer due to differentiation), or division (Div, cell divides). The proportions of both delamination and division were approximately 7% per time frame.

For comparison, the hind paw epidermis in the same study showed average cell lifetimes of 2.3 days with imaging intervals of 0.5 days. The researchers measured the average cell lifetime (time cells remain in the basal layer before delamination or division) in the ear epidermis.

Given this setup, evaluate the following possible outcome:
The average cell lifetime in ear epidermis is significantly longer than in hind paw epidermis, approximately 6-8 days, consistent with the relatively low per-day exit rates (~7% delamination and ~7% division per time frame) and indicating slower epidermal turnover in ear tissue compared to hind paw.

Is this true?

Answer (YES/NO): NO